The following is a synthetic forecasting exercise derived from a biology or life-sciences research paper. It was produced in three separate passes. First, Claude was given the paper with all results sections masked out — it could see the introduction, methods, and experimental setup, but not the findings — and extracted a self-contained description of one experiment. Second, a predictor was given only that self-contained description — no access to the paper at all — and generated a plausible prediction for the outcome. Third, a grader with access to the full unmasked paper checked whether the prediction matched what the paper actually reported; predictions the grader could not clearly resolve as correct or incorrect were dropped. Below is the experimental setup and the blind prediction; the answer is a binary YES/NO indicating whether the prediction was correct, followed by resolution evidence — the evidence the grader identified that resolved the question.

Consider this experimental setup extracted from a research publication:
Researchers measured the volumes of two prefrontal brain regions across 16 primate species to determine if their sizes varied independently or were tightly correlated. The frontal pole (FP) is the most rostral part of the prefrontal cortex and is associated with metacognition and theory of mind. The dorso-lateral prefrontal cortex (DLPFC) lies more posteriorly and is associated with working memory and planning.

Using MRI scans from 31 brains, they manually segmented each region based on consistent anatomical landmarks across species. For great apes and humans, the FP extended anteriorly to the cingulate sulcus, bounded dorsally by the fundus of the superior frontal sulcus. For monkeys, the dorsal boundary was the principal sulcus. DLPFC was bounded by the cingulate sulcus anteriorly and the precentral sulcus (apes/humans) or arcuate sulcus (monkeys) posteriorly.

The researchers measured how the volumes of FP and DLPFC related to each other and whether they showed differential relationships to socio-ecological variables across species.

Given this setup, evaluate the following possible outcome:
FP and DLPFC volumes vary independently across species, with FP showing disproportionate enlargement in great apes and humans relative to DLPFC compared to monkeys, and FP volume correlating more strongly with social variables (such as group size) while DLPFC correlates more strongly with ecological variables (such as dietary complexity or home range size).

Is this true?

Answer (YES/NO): NO